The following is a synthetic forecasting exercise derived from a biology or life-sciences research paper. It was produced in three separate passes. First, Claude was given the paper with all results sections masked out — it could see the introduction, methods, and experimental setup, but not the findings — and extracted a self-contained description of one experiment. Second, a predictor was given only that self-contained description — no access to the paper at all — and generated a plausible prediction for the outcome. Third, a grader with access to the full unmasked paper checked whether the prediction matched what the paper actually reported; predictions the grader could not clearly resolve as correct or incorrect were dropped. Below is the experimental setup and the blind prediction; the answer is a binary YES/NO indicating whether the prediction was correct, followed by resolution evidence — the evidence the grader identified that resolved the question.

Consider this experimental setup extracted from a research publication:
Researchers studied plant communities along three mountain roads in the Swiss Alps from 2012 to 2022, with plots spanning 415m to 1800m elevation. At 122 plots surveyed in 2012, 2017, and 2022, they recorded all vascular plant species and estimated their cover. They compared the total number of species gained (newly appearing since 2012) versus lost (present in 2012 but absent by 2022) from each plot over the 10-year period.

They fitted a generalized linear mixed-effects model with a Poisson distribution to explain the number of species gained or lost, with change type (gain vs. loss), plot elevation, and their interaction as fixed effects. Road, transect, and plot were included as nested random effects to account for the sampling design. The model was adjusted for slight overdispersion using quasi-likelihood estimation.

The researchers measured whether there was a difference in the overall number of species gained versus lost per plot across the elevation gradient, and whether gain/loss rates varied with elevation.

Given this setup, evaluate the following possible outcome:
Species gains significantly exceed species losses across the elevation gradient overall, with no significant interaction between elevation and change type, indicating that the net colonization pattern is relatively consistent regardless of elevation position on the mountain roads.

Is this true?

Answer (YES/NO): NO